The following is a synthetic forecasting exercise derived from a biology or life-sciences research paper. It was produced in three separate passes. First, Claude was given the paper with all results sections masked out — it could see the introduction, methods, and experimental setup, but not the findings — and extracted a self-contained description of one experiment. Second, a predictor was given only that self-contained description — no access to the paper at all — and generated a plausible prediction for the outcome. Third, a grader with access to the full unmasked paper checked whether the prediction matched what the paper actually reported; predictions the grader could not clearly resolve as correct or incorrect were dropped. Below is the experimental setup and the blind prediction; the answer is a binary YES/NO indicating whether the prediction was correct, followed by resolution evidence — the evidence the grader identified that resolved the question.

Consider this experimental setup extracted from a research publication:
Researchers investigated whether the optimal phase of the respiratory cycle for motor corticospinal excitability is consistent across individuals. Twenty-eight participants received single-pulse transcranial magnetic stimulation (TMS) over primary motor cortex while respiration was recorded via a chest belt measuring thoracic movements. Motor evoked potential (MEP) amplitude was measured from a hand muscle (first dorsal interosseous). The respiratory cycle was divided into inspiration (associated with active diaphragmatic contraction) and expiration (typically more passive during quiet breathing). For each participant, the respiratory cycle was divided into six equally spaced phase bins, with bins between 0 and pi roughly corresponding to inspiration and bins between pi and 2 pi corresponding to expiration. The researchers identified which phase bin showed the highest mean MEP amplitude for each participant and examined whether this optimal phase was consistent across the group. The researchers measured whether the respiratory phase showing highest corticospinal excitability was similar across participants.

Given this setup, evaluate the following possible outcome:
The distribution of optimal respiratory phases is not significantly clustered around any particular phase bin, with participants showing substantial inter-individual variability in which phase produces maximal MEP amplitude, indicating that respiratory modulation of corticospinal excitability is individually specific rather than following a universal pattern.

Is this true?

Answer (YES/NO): NO